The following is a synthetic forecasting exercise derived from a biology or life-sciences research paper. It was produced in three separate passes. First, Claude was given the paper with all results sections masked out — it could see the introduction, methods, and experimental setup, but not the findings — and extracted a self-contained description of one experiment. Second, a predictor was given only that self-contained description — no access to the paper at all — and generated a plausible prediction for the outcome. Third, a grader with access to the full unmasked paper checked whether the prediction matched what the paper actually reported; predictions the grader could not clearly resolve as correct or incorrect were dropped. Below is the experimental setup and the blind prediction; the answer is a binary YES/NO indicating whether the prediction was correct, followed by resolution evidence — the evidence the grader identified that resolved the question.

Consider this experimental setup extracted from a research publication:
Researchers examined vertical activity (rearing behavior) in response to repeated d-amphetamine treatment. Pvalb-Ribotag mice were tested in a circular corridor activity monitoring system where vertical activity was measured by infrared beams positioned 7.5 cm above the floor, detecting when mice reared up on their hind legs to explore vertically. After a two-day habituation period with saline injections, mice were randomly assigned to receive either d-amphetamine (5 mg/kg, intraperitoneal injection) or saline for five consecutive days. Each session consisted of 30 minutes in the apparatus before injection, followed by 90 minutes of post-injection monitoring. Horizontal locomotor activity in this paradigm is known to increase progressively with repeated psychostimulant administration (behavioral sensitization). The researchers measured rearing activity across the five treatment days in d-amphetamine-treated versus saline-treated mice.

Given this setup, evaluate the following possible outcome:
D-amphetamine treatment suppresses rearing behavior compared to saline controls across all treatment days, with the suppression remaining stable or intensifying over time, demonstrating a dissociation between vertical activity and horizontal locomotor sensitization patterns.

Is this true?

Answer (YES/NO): NO